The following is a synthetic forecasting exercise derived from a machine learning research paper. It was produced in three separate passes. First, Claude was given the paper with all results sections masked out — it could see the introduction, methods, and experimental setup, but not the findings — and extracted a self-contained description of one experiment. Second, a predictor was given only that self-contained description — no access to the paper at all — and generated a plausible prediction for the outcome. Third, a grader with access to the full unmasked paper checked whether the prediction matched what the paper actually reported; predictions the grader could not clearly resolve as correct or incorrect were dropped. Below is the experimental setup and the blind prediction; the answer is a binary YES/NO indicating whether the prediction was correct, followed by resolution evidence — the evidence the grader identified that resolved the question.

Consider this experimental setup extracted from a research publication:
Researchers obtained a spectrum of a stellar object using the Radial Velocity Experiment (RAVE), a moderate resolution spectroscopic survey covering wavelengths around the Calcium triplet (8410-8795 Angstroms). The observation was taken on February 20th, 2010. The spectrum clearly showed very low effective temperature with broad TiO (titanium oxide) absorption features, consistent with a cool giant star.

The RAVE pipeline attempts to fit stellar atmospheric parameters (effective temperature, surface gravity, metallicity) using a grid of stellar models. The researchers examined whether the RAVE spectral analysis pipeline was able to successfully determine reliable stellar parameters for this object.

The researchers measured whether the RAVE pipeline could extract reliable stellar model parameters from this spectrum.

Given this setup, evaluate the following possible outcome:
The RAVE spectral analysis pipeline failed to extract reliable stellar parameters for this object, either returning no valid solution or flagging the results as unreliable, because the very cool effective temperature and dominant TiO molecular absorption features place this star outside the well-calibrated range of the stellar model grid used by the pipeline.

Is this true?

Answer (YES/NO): YES